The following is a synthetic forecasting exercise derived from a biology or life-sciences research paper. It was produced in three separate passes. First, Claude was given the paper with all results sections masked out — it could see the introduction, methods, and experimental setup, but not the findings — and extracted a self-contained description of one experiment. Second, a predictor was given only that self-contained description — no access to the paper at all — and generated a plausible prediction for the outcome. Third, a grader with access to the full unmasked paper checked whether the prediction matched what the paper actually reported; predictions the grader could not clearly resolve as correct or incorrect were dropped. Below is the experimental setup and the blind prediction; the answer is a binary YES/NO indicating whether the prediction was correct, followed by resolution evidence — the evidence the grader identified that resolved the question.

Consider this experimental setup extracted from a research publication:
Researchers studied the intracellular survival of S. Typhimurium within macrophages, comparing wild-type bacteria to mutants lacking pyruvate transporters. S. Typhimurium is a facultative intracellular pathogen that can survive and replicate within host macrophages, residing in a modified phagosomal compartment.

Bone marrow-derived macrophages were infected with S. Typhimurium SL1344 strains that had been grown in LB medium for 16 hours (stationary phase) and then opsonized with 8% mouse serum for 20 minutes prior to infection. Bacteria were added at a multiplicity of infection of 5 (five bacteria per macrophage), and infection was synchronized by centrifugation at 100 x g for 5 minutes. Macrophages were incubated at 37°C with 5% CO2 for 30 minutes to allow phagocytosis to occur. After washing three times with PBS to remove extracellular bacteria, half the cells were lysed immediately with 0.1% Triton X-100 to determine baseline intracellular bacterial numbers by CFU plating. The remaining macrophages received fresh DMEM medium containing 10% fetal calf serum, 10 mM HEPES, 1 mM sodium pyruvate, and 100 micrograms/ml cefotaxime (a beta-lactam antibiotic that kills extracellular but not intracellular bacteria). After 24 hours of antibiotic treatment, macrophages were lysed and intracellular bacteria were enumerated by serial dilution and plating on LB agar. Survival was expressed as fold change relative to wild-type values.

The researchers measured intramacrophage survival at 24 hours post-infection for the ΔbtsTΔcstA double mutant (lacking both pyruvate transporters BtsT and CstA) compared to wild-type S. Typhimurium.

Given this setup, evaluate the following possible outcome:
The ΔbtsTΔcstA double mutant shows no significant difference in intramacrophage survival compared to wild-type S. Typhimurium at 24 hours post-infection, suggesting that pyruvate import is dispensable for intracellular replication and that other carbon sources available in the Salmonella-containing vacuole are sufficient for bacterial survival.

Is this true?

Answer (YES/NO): NO